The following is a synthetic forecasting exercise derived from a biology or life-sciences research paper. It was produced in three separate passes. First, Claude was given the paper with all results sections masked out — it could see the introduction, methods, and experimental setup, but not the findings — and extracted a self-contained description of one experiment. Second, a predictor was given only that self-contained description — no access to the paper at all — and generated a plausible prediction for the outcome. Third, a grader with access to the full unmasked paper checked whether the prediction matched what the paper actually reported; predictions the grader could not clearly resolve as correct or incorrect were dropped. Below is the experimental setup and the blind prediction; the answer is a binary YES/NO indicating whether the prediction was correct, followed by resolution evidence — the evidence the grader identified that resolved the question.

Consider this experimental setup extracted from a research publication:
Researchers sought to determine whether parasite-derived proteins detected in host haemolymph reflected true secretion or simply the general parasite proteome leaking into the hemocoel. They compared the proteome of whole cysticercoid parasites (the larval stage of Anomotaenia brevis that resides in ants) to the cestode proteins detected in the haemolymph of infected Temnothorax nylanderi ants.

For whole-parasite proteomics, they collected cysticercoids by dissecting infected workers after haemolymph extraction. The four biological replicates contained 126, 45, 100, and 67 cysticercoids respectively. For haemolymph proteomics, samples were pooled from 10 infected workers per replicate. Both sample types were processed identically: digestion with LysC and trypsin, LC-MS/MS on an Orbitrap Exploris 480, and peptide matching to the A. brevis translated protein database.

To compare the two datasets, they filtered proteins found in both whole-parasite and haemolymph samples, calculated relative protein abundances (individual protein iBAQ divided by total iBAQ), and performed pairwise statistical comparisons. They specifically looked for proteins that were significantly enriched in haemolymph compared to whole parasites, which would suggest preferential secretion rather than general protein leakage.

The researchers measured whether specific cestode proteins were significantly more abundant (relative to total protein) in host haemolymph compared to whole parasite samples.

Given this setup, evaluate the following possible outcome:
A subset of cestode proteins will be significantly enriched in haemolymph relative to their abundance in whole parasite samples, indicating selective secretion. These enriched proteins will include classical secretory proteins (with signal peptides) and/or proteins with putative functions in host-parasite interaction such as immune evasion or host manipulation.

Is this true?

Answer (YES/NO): NO